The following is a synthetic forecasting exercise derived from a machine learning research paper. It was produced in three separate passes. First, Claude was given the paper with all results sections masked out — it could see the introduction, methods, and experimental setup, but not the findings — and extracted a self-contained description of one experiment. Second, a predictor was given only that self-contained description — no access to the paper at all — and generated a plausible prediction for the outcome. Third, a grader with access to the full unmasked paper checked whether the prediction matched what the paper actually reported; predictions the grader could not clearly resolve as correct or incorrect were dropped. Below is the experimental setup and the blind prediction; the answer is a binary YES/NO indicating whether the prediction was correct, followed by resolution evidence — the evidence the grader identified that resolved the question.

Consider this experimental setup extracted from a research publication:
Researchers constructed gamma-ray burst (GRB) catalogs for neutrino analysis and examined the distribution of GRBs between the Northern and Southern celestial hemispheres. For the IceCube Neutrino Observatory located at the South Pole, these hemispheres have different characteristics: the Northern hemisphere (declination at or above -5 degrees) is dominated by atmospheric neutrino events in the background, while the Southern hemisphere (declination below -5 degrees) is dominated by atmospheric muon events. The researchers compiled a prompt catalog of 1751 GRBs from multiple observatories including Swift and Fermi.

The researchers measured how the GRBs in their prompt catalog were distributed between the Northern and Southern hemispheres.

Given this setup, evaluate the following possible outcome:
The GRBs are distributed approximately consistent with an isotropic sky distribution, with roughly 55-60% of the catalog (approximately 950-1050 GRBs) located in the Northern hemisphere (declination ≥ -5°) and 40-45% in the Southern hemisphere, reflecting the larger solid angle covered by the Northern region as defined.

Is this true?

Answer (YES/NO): NO